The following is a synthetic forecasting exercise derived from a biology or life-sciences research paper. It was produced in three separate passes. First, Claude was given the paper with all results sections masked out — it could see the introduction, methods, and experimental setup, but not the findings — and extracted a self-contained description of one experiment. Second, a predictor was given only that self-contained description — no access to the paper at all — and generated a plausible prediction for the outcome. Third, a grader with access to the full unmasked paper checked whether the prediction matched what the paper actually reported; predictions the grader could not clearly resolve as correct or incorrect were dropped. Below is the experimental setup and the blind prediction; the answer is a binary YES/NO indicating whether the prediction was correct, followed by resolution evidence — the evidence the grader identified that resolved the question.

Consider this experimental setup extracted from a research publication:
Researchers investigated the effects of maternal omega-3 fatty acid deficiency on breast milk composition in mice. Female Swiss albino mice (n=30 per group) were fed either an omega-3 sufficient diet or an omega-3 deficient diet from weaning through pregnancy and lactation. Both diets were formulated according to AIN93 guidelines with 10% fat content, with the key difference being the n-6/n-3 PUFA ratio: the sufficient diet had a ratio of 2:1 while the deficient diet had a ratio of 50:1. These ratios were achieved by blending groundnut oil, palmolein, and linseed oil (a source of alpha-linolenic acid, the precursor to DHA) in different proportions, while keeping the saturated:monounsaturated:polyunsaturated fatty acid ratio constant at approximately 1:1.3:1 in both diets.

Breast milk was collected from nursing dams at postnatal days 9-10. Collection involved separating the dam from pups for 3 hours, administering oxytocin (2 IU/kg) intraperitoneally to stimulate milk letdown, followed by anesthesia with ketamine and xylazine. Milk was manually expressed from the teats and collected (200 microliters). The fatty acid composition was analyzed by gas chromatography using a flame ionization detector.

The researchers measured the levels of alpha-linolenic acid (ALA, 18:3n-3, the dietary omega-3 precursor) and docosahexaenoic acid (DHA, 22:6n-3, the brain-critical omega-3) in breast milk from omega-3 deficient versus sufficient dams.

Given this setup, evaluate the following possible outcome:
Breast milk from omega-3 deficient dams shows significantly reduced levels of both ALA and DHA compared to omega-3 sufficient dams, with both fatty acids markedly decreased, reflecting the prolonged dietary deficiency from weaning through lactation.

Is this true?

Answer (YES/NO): YES